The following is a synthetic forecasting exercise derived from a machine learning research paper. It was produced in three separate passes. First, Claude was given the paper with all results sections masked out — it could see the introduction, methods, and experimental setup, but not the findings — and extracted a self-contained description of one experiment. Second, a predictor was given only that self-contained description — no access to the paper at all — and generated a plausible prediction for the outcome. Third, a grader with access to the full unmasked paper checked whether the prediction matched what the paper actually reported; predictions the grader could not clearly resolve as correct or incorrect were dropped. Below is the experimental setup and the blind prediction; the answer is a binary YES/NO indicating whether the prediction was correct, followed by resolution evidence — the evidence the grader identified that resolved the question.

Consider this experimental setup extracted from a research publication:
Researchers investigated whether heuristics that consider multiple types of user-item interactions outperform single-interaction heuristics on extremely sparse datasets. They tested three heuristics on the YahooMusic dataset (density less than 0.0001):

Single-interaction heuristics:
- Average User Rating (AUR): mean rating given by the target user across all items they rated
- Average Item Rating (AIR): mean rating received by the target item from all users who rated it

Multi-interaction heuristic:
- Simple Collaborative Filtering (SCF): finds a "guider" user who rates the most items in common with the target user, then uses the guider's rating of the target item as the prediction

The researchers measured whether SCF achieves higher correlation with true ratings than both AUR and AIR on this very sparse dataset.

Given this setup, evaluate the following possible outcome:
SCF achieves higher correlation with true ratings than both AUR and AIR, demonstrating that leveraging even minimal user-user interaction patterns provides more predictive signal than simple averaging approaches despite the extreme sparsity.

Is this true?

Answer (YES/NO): YES